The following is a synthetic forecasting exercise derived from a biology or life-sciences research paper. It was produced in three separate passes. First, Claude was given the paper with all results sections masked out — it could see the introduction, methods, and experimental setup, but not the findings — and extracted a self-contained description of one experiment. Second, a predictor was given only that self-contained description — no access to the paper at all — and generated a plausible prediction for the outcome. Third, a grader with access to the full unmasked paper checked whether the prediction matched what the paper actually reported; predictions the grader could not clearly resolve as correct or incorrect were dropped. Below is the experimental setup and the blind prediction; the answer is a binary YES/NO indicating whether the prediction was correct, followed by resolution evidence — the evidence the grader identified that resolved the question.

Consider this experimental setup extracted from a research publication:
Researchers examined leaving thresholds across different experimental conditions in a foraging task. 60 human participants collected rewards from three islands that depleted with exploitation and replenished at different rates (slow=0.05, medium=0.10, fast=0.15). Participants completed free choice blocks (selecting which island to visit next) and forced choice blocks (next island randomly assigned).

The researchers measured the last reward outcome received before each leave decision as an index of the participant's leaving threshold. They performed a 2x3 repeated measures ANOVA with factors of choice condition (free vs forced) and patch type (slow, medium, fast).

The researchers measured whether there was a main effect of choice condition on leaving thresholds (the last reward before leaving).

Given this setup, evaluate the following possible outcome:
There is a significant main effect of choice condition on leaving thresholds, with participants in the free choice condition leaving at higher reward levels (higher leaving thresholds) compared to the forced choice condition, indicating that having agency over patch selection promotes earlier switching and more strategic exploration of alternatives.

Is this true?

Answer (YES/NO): YES